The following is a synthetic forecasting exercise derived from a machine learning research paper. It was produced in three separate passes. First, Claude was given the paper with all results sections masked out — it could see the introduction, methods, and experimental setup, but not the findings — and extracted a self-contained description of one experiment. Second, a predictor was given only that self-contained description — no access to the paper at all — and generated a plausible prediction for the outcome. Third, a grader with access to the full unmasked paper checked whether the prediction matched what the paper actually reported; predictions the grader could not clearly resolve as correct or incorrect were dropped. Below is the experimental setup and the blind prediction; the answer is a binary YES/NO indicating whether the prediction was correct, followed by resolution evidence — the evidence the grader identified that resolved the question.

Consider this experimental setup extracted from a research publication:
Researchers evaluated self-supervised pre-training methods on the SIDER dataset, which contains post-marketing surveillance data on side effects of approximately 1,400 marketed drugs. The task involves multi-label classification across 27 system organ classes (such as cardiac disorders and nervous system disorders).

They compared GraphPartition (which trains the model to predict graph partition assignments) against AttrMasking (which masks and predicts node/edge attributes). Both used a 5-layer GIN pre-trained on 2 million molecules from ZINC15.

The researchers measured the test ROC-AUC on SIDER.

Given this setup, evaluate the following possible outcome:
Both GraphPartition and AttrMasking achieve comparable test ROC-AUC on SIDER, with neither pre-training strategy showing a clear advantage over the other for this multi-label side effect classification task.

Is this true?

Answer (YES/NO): YES